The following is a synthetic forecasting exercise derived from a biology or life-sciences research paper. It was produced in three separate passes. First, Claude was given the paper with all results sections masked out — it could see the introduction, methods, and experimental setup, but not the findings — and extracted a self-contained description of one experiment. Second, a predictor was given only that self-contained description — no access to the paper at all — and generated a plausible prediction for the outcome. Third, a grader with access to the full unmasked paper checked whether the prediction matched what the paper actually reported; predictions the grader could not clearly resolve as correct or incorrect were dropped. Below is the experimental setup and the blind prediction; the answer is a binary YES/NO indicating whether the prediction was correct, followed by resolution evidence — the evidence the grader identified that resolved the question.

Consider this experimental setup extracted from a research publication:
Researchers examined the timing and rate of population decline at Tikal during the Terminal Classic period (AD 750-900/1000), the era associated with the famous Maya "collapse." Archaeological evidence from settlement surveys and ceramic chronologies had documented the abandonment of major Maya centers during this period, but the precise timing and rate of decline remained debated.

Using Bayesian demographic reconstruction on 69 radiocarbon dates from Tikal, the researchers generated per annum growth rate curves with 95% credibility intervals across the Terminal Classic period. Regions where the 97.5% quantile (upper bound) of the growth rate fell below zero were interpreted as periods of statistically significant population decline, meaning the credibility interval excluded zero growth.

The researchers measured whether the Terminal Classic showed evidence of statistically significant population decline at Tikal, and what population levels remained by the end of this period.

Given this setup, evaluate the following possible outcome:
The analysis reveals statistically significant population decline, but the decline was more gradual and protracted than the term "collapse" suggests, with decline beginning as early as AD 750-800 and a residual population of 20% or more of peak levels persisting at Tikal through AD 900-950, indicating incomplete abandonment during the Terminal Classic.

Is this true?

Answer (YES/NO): NO